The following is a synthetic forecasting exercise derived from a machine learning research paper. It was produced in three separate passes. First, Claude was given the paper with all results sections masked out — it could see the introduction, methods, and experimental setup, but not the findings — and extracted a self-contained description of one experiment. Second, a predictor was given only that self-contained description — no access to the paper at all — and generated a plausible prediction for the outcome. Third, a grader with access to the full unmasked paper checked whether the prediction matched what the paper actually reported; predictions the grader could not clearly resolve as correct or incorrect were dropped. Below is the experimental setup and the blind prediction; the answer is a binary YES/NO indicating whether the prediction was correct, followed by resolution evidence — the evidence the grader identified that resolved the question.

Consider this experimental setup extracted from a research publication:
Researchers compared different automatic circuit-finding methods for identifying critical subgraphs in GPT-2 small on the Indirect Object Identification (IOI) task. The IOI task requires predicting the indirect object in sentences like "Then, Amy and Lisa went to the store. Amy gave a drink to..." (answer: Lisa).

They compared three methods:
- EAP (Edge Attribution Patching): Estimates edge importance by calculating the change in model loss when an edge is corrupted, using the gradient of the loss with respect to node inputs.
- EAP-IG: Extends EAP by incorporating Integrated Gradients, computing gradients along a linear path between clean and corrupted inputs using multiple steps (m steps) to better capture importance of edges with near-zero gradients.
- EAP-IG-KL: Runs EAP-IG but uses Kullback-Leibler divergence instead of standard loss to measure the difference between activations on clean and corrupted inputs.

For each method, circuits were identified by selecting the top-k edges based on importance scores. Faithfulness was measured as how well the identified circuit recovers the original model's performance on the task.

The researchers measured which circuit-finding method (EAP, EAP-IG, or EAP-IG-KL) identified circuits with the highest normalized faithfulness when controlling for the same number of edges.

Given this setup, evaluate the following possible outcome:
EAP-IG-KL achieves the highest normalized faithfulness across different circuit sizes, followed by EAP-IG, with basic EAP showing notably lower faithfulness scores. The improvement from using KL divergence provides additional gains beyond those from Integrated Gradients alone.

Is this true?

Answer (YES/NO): NO